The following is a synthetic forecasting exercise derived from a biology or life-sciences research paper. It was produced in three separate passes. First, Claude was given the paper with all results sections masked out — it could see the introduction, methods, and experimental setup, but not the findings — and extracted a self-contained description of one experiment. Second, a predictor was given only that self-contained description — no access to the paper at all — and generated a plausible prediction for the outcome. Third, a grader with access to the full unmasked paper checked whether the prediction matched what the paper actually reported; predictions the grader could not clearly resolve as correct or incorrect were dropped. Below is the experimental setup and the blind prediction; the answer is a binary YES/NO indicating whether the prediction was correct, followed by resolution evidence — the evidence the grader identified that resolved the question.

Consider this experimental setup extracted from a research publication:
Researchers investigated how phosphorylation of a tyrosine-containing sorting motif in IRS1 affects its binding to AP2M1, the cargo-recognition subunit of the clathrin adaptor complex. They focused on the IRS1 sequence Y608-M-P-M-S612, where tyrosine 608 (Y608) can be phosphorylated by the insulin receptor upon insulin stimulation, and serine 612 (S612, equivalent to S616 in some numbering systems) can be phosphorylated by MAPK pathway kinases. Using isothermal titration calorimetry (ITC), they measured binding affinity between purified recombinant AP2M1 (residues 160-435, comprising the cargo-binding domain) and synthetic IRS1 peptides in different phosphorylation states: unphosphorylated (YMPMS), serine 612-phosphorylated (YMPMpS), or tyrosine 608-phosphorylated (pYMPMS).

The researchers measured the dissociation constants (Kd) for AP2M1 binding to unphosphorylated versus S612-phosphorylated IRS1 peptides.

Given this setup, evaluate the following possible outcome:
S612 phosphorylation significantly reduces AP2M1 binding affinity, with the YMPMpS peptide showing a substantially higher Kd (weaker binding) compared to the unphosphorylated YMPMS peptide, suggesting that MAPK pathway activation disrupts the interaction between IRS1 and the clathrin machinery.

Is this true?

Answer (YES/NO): NO